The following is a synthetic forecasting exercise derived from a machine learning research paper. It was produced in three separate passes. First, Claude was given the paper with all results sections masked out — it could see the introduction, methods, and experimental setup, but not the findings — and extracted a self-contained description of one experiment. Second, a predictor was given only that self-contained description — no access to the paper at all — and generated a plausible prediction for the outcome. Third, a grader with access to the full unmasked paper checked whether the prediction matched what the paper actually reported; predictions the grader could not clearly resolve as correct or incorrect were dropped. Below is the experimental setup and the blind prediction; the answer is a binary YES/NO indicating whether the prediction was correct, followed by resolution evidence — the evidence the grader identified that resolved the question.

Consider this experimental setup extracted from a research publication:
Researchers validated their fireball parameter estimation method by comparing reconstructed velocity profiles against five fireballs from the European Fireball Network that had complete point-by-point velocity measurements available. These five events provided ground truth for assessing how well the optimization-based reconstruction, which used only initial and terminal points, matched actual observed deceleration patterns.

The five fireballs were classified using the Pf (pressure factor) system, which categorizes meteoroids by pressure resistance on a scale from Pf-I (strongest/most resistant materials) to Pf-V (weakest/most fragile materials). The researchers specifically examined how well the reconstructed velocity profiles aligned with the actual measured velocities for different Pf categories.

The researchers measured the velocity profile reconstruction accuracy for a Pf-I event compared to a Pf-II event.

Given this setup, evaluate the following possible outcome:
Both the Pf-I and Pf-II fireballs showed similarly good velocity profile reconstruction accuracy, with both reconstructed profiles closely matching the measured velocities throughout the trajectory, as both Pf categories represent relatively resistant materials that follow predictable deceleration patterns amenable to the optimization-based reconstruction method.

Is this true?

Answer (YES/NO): NO